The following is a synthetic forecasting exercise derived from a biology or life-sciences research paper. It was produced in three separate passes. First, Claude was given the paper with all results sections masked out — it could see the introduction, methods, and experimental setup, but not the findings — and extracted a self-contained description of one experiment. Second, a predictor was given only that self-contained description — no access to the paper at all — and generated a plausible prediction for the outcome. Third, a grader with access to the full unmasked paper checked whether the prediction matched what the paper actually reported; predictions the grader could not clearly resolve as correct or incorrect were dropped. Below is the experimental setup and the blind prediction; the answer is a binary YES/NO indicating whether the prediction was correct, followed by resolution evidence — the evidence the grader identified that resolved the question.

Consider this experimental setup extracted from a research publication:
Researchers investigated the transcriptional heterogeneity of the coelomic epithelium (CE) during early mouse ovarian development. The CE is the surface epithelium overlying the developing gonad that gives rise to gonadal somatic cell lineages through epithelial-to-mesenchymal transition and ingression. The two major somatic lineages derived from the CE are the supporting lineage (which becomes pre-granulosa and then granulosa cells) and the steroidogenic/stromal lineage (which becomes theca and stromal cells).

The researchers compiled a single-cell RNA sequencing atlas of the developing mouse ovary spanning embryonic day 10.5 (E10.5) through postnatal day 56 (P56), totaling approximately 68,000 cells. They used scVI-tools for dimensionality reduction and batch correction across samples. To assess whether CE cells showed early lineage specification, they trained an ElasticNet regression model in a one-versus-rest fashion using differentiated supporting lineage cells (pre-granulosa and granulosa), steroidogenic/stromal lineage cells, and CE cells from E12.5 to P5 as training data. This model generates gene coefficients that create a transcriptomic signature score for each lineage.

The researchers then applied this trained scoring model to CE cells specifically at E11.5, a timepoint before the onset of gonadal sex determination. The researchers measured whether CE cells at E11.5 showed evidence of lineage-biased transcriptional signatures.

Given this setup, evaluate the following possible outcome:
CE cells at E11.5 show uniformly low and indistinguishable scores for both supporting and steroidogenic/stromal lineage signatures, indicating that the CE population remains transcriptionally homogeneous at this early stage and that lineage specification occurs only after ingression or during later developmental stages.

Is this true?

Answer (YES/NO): NO